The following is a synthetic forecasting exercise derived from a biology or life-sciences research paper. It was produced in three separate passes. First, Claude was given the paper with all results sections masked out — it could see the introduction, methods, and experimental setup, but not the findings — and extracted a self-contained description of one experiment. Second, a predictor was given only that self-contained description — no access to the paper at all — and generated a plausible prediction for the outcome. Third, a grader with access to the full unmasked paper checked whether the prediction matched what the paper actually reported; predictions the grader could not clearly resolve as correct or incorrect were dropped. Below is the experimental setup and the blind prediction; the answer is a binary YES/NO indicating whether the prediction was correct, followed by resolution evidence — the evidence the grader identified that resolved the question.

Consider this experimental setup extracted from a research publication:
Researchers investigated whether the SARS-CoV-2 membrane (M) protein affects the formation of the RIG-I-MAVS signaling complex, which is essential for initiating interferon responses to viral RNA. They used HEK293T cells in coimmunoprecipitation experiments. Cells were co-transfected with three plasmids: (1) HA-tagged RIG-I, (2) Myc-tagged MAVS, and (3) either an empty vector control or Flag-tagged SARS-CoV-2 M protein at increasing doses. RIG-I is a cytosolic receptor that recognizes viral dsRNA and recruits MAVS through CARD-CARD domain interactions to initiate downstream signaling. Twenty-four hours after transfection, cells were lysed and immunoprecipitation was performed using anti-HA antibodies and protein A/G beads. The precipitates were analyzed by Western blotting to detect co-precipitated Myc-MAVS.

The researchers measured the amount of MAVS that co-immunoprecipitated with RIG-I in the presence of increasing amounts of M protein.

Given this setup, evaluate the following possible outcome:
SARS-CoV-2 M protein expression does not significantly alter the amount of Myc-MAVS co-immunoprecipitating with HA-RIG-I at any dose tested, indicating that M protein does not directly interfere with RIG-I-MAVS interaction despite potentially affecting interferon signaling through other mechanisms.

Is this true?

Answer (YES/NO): NO